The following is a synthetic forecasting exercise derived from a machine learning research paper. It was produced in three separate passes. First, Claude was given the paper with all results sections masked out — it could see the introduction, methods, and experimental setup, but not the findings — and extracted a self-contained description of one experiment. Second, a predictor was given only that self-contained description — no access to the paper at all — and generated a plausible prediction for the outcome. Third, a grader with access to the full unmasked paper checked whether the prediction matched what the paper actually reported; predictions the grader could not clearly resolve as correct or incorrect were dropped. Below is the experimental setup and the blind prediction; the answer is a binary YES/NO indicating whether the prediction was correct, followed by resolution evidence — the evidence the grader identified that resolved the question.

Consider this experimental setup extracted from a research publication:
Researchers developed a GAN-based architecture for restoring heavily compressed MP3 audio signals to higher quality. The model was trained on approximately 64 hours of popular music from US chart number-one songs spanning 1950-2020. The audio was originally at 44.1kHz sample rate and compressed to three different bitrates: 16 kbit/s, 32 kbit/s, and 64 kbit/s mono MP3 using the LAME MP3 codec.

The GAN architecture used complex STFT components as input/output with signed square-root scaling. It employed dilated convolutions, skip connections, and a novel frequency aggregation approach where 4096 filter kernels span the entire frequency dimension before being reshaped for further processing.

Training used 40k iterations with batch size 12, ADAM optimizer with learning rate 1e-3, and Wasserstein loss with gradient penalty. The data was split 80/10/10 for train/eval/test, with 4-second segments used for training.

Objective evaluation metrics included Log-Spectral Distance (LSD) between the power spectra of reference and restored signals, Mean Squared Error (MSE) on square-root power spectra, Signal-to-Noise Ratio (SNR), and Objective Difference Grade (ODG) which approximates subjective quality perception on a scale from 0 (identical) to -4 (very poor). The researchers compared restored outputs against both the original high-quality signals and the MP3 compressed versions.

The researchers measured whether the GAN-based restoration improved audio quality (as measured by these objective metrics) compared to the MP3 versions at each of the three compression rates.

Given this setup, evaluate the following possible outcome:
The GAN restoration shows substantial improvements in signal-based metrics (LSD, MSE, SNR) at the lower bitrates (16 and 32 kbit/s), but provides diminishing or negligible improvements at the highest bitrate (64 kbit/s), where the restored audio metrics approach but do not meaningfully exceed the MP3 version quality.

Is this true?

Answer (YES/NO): NO